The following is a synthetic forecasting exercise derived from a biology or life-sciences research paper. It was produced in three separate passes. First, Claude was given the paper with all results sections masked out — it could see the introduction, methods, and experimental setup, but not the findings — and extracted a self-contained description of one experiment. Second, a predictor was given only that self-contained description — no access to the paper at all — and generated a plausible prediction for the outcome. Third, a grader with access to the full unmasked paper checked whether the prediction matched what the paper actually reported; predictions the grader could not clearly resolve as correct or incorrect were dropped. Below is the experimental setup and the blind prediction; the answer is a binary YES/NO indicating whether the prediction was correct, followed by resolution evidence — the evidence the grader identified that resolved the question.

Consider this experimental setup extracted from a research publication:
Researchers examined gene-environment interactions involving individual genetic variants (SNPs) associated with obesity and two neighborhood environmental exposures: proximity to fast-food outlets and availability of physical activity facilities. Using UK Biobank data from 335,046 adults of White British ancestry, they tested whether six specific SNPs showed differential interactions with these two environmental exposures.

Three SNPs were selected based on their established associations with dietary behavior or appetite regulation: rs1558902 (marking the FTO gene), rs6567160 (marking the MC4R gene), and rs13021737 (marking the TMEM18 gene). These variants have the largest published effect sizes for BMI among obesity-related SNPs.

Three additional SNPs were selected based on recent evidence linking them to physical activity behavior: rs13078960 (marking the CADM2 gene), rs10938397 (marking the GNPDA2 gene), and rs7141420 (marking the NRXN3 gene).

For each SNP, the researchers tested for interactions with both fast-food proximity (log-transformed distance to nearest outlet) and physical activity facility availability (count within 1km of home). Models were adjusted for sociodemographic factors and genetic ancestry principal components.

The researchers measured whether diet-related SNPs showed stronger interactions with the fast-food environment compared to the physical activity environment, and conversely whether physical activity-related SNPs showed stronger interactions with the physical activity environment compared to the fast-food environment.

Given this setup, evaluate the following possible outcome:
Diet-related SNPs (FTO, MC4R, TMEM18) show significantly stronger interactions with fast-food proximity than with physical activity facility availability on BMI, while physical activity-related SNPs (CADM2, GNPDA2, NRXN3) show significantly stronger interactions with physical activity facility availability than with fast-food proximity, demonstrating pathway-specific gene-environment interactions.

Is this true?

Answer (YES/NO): NO